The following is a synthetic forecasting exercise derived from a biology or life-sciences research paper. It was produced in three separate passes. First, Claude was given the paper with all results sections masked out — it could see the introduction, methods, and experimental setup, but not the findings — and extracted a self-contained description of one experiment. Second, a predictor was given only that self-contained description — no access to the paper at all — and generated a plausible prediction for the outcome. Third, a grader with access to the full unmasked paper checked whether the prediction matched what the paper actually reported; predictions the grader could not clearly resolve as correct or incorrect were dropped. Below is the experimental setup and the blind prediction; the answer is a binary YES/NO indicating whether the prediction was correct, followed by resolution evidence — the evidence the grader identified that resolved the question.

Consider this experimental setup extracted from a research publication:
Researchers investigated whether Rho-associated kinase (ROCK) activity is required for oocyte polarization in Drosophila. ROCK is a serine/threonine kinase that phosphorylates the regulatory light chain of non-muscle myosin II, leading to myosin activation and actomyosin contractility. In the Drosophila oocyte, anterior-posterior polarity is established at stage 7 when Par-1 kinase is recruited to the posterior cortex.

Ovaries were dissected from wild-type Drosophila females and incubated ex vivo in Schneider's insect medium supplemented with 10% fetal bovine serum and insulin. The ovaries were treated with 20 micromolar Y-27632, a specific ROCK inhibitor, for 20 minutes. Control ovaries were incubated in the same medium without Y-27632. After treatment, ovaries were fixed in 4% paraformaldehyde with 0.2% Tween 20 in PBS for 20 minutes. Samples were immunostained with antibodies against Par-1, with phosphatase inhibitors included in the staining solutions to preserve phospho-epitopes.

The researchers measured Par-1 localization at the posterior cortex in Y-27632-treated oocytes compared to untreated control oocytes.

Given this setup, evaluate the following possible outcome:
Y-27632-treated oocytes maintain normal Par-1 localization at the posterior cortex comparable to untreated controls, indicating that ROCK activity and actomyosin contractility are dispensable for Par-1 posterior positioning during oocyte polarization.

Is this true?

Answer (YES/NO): YES